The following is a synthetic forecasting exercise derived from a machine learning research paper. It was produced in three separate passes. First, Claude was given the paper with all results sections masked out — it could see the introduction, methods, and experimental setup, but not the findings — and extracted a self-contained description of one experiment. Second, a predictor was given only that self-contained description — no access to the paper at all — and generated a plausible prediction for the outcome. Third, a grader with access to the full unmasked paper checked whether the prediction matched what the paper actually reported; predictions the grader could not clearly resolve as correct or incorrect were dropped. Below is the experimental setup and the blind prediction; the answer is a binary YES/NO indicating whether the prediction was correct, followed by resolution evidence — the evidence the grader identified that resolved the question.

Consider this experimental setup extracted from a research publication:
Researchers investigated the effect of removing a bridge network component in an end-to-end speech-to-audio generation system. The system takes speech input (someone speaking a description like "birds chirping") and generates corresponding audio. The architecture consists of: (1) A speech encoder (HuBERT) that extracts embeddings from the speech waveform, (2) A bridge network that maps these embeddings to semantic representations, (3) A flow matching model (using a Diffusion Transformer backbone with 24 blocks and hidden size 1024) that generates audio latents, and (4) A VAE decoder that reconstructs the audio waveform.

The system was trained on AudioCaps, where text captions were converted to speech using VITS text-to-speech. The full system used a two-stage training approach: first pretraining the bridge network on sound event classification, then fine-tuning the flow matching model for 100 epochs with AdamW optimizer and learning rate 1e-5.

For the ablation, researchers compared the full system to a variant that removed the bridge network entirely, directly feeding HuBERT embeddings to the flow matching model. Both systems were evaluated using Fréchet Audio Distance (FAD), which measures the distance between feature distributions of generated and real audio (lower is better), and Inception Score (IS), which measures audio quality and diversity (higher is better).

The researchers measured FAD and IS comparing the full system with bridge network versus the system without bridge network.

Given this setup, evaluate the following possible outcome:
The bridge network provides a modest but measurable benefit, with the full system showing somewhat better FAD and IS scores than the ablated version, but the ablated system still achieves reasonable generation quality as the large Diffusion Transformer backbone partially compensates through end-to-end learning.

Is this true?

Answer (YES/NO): NO